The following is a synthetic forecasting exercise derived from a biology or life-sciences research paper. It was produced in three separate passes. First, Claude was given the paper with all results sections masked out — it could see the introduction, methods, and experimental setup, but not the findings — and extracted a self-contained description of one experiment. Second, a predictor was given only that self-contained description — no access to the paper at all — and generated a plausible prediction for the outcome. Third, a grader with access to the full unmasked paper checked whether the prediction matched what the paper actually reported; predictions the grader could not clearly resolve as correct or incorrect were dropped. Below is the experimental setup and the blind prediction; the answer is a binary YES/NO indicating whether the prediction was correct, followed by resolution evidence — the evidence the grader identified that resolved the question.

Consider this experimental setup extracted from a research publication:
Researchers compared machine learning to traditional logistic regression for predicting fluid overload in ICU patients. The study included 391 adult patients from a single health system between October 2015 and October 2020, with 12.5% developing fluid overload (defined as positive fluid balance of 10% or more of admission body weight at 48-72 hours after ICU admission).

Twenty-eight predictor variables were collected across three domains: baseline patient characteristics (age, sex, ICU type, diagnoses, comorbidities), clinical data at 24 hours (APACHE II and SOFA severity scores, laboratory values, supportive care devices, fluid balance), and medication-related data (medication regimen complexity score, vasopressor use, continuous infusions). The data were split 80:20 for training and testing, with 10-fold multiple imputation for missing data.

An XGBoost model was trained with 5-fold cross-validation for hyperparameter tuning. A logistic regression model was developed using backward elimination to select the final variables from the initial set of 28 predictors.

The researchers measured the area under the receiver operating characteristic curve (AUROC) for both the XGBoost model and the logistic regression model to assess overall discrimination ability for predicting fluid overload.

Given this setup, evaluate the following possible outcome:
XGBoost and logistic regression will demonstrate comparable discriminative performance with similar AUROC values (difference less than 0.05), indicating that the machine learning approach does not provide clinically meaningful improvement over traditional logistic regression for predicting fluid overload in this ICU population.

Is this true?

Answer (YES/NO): NO